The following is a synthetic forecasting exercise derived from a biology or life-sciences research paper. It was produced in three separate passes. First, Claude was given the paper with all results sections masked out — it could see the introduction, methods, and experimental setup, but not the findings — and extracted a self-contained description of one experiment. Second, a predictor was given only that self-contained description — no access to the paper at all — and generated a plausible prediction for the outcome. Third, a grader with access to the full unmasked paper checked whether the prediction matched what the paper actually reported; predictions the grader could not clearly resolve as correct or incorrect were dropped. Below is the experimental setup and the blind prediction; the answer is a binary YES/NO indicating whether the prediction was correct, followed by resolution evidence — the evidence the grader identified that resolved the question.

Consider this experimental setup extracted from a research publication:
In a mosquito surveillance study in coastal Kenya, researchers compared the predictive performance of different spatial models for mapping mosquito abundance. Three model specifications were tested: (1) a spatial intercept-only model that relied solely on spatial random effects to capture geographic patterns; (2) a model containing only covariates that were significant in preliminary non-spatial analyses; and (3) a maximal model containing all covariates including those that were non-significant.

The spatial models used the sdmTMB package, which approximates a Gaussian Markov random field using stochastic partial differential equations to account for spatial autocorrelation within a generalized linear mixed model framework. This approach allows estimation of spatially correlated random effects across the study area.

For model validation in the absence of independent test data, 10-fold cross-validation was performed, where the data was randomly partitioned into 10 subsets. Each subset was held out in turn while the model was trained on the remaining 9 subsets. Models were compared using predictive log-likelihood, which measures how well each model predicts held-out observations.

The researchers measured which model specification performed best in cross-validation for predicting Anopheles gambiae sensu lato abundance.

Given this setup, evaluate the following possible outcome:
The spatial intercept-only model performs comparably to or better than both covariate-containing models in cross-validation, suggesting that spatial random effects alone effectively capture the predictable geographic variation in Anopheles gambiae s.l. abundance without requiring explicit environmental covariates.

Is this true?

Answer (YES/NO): NO